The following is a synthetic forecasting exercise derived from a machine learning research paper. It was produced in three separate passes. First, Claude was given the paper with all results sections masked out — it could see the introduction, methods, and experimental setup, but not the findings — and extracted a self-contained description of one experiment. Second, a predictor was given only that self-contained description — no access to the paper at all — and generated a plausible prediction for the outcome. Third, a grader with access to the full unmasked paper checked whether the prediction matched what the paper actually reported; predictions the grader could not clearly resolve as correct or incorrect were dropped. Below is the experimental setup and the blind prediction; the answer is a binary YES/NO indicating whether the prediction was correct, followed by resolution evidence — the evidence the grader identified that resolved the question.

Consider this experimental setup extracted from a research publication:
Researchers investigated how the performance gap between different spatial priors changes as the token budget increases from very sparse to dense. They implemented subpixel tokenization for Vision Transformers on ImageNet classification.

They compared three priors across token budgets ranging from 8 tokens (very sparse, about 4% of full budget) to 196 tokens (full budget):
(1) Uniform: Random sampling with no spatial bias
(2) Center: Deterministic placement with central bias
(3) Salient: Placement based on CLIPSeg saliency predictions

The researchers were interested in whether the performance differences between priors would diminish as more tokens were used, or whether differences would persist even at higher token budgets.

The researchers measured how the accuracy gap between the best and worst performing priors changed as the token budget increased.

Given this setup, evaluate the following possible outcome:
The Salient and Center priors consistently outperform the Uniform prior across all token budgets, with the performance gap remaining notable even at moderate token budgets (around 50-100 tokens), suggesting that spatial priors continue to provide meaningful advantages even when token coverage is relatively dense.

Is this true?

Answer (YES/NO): NO